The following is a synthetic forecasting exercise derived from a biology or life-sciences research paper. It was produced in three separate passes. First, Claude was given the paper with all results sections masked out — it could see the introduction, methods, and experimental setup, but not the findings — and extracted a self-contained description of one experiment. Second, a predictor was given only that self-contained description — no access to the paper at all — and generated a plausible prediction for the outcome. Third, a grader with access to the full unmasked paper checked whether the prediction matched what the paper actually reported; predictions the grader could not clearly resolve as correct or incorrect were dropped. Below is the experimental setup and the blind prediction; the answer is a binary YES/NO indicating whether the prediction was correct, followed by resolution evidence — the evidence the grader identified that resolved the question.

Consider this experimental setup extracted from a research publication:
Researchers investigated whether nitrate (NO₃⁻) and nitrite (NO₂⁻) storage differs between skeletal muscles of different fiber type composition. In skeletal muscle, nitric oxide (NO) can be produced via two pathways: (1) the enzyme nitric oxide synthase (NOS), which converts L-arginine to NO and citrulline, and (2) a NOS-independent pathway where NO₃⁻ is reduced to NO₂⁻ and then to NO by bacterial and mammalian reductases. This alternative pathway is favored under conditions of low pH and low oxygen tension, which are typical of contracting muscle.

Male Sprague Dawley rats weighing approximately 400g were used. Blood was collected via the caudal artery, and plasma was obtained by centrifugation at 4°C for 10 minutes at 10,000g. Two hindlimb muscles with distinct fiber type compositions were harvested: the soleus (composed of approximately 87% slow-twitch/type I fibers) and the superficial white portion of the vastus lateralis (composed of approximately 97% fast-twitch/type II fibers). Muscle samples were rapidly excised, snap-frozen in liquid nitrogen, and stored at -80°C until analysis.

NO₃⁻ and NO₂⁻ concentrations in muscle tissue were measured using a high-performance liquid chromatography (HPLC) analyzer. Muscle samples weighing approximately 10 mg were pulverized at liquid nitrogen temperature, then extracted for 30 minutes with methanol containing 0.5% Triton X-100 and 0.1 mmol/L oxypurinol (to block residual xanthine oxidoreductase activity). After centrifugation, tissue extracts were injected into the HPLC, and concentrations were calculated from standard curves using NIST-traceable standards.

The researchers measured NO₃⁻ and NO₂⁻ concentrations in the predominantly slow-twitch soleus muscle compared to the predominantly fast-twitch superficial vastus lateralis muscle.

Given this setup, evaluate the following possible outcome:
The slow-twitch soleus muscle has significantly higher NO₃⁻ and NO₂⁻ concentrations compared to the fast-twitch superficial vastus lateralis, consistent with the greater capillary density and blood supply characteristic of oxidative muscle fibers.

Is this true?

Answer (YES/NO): YES